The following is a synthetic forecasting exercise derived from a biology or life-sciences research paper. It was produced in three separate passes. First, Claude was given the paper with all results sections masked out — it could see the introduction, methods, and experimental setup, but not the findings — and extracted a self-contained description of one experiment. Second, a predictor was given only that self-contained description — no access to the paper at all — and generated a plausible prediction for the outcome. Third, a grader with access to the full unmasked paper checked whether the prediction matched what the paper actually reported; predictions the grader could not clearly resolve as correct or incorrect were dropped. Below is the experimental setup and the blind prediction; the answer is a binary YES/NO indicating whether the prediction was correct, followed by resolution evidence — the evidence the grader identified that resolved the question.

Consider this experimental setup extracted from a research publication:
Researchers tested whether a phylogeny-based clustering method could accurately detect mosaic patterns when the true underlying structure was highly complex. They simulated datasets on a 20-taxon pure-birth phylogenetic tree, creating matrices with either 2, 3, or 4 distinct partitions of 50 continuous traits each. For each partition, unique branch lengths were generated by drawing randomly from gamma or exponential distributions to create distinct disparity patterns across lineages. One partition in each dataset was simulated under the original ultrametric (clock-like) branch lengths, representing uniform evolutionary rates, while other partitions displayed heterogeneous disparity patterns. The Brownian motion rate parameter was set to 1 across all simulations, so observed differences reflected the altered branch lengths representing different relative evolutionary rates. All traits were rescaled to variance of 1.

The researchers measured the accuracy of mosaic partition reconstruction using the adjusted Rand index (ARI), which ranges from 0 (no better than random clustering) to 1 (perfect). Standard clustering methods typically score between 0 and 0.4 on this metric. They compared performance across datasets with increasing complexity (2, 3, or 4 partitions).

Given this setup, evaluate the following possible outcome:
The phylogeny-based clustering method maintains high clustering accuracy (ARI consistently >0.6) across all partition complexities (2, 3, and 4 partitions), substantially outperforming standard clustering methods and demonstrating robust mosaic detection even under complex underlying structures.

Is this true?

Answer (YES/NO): NO